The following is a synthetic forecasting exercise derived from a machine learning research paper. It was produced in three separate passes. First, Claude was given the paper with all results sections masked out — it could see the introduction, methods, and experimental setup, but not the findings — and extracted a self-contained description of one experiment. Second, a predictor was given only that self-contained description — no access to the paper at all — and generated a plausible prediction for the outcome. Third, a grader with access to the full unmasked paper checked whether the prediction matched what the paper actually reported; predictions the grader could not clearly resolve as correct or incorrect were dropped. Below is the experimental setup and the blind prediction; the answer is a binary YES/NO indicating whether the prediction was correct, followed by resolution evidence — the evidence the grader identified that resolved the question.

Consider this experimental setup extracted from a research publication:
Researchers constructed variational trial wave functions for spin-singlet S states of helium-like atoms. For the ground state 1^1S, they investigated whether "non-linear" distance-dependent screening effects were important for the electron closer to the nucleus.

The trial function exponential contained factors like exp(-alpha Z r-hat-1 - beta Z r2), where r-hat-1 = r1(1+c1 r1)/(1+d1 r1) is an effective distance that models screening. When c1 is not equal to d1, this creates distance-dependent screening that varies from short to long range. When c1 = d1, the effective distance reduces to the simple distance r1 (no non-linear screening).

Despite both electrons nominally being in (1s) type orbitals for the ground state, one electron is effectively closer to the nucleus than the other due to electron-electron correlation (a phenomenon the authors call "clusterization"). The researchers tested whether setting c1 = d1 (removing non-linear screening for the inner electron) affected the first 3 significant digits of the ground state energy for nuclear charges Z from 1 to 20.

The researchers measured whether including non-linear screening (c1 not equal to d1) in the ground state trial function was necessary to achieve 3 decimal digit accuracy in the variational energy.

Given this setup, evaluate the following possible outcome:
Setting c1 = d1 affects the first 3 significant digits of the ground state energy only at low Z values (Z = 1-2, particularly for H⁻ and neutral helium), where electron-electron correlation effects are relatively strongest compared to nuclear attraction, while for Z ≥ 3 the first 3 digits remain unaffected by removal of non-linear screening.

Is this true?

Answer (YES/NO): NO